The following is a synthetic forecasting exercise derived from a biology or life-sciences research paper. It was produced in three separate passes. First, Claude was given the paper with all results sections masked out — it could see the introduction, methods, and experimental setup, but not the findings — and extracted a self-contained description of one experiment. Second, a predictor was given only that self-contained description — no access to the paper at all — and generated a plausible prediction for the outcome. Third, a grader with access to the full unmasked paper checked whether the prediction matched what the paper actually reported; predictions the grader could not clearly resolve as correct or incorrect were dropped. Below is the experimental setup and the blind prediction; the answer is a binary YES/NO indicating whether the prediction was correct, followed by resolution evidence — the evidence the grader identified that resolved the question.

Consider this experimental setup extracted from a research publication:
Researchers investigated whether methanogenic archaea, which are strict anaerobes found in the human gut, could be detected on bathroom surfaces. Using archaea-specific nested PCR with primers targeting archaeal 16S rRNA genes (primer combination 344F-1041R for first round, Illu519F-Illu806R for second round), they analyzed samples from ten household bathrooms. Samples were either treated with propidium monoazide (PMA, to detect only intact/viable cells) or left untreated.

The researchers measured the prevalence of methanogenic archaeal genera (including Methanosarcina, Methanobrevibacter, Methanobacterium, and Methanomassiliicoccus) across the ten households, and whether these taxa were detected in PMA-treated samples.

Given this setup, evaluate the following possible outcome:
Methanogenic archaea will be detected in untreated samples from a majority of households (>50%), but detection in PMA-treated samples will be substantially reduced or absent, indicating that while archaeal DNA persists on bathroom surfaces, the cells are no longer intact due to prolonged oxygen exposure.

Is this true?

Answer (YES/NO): NO